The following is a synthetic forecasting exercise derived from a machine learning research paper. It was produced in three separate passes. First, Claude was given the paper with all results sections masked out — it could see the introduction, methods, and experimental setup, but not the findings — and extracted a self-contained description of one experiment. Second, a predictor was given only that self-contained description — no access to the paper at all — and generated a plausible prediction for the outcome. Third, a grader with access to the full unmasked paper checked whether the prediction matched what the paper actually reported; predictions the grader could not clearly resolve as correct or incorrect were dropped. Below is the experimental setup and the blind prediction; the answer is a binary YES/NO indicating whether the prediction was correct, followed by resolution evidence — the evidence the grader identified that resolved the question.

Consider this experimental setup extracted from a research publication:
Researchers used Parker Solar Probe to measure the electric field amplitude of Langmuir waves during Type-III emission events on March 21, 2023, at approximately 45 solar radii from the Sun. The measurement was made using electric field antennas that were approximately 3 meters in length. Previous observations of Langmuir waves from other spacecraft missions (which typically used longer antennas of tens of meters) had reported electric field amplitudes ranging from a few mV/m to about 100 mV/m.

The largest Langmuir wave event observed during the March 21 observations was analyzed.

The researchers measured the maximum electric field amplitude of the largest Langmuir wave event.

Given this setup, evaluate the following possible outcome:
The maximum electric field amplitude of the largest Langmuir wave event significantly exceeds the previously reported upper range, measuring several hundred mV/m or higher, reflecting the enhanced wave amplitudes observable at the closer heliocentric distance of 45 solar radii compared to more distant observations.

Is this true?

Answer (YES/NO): YES